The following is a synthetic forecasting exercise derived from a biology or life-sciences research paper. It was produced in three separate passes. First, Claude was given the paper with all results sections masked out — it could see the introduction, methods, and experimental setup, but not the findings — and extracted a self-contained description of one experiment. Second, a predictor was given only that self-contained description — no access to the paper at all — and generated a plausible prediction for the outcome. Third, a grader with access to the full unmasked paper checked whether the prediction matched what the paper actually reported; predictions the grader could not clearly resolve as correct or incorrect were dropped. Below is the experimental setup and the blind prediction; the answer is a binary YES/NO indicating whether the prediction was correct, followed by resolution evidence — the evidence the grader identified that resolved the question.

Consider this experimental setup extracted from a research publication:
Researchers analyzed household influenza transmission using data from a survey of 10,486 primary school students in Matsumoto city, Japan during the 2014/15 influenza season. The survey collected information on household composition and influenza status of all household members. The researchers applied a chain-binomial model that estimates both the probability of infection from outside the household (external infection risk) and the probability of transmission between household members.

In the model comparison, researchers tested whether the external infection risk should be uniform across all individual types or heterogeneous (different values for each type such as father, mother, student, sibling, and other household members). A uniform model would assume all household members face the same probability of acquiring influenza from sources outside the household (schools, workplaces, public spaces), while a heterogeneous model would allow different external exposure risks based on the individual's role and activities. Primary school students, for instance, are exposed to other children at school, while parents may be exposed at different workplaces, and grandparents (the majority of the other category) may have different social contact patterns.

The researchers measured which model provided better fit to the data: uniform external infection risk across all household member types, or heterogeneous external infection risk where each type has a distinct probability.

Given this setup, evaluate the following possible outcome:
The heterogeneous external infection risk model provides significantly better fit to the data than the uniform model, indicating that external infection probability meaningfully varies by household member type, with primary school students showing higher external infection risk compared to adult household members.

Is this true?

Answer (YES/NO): YES